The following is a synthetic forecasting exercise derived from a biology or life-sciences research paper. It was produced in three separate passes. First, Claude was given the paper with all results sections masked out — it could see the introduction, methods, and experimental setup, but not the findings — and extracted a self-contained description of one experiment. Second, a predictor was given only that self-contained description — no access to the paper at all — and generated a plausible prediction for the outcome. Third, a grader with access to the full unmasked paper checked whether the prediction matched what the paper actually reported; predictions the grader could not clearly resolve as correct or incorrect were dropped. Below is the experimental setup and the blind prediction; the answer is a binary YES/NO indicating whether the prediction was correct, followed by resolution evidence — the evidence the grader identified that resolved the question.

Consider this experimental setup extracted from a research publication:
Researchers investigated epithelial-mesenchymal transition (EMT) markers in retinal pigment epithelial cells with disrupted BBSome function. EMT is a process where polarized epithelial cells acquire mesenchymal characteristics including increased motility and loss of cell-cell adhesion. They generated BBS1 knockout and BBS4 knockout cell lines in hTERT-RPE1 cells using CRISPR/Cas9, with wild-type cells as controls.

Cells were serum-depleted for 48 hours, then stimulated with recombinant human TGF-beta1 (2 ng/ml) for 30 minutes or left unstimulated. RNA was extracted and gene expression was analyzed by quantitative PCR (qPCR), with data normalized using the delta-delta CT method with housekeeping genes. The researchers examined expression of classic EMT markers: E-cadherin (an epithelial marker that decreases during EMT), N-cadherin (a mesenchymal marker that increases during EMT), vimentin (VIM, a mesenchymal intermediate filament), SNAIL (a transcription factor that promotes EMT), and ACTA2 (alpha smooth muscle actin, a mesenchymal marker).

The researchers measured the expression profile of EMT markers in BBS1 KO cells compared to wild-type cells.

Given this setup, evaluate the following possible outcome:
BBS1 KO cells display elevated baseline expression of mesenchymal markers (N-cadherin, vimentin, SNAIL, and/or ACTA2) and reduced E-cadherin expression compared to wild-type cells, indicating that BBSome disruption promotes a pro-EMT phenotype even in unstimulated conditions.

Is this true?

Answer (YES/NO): YES